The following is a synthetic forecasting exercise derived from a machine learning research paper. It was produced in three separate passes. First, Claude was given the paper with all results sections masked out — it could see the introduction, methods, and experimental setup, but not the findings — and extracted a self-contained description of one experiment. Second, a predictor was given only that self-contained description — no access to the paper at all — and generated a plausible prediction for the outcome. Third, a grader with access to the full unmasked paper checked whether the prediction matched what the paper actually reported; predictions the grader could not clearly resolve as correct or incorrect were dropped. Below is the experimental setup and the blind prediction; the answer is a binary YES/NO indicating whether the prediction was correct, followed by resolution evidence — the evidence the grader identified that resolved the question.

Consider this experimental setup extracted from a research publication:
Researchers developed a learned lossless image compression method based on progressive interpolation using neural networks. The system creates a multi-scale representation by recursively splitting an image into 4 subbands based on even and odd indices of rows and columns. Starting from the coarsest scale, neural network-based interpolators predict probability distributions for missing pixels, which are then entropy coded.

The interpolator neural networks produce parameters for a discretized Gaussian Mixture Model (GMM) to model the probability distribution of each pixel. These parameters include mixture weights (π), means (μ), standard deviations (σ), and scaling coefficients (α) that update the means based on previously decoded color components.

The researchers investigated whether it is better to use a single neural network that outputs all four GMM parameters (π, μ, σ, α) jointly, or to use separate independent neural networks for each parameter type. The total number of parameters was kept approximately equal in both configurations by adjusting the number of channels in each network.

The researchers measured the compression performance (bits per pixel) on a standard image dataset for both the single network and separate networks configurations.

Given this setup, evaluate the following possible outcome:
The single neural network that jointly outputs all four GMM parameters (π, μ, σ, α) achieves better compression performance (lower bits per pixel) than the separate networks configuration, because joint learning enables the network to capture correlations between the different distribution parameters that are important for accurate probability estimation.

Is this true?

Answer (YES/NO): NO